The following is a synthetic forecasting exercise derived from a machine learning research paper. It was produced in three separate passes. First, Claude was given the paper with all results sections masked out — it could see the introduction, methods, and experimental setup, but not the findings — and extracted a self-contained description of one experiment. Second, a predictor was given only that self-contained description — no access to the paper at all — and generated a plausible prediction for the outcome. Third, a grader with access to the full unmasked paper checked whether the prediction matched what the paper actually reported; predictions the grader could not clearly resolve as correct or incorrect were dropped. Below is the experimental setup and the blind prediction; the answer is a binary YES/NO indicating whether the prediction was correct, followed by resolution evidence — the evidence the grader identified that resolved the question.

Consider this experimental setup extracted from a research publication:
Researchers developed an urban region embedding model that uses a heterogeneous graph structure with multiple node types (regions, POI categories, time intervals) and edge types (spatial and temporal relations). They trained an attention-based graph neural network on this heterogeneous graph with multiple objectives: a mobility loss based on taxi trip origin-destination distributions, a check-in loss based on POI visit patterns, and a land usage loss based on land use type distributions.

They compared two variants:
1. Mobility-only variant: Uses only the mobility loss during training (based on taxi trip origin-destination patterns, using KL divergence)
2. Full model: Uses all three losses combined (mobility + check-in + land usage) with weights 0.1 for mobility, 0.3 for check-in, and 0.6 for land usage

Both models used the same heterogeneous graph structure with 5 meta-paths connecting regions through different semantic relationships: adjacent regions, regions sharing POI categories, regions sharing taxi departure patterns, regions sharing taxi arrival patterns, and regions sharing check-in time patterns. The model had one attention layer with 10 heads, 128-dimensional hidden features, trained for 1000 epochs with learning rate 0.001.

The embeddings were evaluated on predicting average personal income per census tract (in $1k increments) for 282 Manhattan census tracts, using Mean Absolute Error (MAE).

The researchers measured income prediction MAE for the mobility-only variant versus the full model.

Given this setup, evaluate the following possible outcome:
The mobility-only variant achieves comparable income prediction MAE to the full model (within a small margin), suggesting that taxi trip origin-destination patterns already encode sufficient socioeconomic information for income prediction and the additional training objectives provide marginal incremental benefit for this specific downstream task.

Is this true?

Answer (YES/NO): YES